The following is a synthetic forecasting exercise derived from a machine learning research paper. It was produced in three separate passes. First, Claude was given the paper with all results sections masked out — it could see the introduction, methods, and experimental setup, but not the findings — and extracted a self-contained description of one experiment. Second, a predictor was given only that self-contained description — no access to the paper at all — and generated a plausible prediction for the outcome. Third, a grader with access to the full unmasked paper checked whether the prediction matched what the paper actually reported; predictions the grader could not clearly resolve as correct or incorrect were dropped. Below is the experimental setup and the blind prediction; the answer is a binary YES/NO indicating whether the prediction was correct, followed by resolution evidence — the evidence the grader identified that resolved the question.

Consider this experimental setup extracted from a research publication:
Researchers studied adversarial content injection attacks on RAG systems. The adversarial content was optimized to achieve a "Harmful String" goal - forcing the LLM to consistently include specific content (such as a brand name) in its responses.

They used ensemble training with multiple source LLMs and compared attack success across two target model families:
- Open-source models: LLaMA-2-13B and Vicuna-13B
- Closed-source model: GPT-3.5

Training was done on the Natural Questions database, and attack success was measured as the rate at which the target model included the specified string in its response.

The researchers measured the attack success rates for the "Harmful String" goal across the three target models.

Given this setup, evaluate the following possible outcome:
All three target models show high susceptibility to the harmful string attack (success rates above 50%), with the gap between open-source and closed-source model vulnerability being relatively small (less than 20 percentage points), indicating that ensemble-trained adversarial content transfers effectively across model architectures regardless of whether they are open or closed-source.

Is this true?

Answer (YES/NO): NO